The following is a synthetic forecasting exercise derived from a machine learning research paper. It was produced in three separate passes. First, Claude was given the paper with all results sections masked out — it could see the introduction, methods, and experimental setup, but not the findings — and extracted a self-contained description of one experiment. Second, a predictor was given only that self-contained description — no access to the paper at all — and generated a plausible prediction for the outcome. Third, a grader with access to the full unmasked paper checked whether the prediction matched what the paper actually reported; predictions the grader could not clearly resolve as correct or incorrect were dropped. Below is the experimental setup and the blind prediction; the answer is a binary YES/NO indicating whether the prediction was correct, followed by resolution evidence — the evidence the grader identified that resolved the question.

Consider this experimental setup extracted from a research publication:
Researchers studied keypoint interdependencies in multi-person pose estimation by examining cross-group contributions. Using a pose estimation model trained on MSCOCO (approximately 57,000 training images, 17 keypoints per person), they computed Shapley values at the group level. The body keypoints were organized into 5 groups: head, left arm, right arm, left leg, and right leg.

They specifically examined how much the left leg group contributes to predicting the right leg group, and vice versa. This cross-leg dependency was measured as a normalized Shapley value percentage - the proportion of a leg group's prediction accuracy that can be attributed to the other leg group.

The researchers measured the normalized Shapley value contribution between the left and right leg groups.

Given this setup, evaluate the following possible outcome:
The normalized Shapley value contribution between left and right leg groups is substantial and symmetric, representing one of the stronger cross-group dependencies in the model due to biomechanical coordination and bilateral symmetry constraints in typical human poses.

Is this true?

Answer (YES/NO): NO